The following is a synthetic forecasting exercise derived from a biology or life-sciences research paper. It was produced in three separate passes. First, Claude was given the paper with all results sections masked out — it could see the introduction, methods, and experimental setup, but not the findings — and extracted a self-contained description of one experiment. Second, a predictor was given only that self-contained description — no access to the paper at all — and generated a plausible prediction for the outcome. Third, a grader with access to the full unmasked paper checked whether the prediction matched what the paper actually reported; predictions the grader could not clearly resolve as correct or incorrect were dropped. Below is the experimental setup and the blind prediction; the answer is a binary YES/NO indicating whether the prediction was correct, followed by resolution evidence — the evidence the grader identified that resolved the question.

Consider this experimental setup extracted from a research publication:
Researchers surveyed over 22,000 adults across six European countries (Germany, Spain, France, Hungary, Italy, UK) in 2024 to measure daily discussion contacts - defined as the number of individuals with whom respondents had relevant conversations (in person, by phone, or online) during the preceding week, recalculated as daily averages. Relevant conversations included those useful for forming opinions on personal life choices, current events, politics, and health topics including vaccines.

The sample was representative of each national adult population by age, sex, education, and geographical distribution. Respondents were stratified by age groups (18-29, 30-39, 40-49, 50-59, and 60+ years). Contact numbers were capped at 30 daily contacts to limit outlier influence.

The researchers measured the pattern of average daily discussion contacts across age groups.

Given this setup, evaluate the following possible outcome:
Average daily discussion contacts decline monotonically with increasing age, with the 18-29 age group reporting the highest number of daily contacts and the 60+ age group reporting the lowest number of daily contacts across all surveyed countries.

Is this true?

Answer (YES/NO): NO